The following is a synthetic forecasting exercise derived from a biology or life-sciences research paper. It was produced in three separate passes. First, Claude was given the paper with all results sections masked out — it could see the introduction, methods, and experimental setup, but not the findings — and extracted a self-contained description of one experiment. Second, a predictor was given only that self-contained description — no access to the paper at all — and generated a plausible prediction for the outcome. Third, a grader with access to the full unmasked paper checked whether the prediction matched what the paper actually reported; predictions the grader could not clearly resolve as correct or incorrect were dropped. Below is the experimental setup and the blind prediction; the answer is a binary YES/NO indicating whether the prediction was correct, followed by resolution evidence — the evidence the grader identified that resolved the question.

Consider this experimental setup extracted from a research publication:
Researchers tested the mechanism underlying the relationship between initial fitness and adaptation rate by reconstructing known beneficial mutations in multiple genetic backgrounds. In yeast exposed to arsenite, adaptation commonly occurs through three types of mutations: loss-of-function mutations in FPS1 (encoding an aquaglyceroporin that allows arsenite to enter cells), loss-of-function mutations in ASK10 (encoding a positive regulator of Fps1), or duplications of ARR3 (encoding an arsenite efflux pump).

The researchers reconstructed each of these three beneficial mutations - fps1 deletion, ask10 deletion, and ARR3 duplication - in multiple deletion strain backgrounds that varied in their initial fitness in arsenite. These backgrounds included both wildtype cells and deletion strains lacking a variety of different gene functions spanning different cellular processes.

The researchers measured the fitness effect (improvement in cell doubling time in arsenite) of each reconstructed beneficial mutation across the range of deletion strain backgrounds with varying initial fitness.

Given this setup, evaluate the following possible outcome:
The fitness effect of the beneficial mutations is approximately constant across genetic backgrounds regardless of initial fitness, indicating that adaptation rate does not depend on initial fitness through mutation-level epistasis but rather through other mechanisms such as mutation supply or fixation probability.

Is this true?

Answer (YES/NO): NO